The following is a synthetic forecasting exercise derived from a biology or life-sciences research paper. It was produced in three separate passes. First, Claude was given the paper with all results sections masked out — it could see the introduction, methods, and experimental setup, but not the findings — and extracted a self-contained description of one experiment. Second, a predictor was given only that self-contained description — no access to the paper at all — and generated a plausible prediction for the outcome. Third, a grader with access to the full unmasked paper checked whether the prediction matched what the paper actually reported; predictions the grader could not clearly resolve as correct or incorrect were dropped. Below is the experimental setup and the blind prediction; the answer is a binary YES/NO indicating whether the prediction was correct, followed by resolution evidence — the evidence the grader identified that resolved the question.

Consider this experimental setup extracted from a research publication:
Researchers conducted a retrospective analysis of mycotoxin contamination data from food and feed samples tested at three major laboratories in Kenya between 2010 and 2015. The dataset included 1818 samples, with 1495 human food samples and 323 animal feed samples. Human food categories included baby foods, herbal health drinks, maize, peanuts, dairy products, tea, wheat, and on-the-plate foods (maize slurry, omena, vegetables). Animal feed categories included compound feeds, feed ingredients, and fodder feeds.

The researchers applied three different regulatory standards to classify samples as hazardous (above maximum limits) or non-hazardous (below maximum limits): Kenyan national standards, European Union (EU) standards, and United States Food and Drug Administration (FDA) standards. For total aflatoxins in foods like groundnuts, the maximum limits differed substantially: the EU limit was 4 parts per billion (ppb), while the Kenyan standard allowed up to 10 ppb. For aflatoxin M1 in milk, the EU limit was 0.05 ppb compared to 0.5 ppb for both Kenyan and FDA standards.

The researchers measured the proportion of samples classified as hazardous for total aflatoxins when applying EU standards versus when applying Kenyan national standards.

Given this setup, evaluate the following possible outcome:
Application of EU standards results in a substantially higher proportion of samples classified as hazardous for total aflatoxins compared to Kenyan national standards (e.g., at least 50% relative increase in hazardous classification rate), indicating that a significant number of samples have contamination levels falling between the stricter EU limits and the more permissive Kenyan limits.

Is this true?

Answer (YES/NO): NO